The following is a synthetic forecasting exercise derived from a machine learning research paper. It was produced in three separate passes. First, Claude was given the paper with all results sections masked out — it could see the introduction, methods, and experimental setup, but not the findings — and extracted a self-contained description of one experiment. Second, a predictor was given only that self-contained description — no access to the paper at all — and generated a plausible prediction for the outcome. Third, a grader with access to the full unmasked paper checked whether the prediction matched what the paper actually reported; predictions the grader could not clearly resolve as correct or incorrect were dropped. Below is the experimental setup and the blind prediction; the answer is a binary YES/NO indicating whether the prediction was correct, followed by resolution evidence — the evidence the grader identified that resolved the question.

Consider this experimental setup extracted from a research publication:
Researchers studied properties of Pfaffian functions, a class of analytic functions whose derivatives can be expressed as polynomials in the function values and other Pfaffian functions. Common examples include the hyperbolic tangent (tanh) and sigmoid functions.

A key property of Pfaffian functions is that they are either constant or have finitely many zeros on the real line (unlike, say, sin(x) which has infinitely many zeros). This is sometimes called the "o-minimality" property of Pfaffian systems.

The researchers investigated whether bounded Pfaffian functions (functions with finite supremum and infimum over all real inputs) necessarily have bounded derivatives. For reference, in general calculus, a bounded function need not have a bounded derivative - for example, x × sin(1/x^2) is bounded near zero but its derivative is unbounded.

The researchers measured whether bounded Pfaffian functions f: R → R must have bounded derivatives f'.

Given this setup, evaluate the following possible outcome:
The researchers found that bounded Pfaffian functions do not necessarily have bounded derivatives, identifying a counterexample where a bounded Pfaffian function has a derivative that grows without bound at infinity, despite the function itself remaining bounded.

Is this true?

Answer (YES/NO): NO